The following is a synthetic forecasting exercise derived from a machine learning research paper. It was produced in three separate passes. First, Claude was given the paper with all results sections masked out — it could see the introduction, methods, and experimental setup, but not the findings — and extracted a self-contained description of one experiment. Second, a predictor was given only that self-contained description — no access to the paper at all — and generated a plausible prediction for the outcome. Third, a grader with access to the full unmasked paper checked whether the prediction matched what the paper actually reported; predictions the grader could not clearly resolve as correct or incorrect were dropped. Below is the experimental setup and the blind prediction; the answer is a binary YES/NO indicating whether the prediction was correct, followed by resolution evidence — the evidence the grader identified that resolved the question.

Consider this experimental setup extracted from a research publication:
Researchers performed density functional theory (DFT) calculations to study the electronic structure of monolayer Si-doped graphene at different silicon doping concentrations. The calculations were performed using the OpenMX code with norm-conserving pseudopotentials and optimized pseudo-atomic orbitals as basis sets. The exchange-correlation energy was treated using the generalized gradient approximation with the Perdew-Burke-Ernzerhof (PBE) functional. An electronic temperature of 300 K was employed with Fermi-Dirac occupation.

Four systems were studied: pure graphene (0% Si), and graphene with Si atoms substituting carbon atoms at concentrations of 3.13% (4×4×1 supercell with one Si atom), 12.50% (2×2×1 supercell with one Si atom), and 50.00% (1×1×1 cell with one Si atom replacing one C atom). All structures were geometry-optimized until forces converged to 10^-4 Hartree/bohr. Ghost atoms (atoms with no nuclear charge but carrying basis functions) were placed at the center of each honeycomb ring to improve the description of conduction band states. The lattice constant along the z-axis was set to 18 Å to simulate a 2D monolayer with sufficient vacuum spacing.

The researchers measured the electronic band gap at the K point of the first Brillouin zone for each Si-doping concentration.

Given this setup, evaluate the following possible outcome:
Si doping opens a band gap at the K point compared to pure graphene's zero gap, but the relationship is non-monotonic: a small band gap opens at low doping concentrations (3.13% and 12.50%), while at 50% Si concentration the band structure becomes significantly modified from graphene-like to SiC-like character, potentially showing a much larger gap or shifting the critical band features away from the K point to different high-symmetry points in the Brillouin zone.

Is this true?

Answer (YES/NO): NO